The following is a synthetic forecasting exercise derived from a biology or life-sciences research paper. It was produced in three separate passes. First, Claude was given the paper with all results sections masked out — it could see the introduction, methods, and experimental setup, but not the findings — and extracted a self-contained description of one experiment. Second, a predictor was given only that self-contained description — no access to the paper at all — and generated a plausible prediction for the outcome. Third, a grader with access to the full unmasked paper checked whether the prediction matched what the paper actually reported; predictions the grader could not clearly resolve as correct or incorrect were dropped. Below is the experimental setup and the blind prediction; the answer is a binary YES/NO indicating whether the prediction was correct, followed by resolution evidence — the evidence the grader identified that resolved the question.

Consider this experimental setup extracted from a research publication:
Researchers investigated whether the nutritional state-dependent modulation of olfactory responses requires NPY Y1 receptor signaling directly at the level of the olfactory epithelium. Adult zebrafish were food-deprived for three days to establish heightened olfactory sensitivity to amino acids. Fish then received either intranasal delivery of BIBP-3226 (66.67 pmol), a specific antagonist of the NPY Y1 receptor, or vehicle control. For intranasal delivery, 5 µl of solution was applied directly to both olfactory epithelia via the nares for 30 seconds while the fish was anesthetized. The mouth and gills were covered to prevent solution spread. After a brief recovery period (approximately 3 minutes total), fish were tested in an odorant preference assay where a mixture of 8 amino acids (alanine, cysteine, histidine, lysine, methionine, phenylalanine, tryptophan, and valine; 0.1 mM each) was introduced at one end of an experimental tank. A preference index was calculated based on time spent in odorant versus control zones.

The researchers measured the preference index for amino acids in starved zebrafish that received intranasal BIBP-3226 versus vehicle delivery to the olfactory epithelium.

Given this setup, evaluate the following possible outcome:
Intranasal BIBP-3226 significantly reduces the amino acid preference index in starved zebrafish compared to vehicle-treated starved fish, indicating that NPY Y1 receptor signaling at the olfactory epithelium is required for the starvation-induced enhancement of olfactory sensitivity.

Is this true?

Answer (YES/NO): YES